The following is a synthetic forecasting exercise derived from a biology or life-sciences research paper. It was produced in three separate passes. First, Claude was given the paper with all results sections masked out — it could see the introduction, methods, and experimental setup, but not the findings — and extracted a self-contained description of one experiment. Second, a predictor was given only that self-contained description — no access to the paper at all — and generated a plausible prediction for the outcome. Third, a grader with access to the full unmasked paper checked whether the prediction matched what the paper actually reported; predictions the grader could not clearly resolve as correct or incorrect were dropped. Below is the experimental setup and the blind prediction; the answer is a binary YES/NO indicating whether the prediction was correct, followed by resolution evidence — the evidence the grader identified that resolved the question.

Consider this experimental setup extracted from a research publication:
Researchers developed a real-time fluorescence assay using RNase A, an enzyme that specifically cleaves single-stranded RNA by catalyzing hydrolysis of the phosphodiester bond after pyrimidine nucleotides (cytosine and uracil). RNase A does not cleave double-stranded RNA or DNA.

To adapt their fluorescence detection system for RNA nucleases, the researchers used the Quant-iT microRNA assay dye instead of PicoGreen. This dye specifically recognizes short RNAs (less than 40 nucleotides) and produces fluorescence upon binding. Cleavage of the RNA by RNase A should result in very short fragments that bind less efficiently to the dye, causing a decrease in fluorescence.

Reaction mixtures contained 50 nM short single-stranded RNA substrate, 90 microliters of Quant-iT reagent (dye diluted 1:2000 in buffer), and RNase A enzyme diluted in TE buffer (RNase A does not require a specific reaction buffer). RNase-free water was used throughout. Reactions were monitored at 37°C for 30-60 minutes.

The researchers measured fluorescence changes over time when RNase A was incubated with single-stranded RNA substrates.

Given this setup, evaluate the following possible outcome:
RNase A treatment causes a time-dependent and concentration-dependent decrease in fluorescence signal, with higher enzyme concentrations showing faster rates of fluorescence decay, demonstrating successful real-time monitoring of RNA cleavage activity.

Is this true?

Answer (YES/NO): NO